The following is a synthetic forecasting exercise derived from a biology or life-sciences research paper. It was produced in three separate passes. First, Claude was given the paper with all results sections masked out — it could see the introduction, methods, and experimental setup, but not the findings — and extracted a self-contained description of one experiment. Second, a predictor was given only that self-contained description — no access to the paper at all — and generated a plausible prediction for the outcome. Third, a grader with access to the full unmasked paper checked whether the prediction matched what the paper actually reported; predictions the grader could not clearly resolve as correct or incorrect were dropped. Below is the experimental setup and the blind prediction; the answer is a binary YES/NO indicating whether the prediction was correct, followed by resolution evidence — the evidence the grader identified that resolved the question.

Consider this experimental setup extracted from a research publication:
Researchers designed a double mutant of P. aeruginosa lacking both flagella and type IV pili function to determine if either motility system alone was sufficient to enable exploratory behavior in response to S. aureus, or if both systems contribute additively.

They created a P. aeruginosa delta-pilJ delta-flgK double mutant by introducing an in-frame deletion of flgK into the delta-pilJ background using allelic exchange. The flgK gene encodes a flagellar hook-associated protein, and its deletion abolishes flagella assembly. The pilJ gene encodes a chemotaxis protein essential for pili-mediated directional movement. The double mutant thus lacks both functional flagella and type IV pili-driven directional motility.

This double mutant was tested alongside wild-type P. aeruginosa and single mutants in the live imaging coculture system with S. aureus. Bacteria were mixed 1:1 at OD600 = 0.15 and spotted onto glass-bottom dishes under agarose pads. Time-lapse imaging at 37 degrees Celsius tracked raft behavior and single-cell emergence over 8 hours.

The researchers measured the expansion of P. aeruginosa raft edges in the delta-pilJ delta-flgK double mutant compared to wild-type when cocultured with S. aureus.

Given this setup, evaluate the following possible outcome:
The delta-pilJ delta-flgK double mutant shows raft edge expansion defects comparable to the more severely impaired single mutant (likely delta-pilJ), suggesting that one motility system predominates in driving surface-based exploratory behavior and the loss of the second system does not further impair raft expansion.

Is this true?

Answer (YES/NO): NO